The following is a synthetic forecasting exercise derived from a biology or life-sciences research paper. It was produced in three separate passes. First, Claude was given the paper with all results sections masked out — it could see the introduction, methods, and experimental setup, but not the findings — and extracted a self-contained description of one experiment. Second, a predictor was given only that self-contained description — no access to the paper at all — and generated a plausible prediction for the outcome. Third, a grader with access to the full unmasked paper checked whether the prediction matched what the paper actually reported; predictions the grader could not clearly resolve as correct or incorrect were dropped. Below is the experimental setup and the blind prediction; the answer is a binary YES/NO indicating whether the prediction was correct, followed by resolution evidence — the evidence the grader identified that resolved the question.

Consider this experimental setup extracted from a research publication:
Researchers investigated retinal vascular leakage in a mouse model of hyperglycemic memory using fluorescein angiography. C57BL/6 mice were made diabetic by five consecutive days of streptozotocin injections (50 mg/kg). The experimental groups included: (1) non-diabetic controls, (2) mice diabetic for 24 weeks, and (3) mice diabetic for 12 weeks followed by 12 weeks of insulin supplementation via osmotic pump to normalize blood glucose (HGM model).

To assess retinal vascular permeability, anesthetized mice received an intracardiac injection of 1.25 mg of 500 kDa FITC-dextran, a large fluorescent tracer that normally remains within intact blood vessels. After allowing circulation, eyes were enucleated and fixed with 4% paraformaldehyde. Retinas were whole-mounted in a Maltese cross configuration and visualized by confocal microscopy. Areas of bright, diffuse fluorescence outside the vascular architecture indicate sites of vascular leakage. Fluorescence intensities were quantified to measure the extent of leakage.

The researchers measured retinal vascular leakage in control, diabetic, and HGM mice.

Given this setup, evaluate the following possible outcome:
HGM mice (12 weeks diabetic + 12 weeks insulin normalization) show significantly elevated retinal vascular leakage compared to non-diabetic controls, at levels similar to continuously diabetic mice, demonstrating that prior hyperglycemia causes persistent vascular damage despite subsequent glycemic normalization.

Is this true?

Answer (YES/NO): YES